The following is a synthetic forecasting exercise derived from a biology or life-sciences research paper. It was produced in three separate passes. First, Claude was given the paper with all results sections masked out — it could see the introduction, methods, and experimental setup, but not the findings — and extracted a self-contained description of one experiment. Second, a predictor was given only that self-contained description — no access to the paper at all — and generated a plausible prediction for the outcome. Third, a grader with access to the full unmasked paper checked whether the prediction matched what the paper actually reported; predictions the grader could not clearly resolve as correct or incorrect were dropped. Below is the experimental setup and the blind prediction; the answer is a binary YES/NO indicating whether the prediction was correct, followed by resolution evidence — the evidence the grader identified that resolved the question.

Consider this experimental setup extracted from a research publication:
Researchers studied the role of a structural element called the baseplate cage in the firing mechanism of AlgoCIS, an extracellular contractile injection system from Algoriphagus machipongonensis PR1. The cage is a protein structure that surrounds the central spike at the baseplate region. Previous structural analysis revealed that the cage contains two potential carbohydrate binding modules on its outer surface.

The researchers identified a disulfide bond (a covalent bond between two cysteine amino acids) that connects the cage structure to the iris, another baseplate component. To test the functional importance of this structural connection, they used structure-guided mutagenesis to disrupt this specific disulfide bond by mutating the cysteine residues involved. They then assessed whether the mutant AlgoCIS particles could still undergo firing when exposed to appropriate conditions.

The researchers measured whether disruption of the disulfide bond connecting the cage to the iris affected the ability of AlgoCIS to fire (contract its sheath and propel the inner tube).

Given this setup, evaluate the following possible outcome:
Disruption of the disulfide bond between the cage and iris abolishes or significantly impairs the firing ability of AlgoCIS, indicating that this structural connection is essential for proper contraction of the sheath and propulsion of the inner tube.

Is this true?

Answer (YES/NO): YES